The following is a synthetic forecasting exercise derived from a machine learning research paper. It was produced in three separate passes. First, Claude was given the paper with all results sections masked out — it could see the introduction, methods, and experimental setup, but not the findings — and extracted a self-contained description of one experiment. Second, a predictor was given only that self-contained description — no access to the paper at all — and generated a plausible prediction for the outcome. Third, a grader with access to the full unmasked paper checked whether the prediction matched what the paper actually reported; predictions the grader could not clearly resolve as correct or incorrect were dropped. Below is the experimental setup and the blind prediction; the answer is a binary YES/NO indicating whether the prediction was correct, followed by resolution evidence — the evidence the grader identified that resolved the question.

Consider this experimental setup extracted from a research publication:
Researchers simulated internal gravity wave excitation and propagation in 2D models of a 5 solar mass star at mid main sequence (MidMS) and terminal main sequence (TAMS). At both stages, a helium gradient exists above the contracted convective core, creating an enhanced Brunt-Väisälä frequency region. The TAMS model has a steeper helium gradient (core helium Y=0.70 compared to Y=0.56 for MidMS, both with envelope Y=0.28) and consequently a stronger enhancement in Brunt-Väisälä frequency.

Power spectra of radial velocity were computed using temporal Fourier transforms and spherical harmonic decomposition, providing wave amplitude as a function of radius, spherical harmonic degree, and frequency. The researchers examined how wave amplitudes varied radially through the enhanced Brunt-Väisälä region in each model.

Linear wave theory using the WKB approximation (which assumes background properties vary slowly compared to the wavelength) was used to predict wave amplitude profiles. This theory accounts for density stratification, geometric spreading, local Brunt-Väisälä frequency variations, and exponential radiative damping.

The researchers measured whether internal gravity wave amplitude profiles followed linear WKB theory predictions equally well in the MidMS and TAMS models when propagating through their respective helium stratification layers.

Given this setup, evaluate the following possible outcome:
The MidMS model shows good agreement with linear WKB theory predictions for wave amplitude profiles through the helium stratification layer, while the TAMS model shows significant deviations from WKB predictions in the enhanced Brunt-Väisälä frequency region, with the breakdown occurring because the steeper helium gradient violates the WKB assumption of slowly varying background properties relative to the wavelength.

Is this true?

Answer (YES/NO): NO